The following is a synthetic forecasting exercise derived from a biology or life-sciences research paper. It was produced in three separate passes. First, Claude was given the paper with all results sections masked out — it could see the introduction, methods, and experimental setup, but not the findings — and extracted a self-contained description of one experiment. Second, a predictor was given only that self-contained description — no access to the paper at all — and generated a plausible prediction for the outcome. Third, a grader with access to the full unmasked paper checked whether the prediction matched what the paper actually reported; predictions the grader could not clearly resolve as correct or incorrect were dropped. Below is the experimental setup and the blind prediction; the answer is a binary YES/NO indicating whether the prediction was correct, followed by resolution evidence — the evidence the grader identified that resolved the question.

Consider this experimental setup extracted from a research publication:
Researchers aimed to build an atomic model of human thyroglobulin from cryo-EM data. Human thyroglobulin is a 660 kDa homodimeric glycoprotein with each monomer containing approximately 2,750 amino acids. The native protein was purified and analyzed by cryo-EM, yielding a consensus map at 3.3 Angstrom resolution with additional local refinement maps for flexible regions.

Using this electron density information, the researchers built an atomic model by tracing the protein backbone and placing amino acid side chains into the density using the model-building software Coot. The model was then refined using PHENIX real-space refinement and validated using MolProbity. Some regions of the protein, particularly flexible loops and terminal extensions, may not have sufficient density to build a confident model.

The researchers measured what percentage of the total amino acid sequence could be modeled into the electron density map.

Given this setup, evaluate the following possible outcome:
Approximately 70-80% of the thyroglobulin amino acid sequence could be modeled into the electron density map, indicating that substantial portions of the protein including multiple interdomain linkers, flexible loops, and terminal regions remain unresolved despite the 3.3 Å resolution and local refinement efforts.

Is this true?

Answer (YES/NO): NO